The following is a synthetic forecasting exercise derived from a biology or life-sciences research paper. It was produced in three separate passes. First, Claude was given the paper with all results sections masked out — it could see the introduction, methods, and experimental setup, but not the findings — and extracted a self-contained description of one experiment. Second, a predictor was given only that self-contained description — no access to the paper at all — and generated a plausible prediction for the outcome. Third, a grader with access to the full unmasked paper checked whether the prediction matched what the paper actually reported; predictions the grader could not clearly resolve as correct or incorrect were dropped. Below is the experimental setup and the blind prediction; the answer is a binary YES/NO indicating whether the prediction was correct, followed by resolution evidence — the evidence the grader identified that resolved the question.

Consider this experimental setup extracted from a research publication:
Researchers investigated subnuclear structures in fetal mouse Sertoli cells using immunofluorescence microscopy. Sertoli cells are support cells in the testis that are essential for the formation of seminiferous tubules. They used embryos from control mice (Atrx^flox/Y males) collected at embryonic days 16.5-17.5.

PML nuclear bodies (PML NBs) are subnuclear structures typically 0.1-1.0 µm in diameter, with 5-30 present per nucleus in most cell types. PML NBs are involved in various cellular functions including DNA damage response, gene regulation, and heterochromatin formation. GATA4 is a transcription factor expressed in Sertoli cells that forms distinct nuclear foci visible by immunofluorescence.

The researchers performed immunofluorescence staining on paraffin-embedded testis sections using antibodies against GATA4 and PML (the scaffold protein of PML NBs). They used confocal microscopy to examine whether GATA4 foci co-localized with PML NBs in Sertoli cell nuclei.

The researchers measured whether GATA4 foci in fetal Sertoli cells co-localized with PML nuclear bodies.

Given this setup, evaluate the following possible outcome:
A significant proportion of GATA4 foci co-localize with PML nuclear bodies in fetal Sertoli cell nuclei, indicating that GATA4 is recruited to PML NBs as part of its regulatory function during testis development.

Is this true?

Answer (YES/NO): NO